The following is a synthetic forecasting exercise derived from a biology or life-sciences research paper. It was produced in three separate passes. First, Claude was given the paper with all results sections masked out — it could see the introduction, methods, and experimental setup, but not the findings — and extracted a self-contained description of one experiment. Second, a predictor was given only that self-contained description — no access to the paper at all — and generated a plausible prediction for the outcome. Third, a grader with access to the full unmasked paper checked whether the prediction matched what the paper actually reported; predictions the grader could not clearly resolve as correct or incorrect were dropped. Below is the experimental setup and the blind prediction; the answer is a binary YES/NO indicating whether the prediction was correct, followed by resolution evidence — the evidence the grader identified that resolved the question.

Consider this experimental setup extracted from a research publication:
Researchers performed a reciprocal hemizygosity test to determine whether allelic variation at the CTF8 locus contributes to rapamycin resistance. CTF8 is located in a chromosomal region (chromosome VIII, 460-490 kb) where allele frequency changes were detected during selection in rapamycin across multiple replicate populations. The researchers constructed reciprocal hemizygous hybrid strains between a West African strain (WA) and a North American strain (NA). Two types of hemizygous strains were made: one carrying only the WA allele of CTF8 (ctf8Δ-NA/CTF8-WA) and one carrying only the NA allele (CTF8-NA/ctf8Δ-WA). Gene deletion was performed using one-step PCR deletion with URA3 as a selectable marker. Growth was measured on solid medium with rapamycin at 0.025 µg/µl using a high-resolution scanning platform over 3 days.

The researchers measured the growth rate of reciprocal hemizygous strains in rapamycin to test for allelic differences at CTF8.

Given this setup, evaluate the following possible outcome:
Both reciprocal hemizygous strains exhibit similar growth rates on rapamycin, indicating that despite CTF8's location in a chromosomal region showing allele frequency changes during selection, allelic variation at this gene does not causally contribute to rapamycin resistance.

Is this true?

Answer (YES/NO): NO